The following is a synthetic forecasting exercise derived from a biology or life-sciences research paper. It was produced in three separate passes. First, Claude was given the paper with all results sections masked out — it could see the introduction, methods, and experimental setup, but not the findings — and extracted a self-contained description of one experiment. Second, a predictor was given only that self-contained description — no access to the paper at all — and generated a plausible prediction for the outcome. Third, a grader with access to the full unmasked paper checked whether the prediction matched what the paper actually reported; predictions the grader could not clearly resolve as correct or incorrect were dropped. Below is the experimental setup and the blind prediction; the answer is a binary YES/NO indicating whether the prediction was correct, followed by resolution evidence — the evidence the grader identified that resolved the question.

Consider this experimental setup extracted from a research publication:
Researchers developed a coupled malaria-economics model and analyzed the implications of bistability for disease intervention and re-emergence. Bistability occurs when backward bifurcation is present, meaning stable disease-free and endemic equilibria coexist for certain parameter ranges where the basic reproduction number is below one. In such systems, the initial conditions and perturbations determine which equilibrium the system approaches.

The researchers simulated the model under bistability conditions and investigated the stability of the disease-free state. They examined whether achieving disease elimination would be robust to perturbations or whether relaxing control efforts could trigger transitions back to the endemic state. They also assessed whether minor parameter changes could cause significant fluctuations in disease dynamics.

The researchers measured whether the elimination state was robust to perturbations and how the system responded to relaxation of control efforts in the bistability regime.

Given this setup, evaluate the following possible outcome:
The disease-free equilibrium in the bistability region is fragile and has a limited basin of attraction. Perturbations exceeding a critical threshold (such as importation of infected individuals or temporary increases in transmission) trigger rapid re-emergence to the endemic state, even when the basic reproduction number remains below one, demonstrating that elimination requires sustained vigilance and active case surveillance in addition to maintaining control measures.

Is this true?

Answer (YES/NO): NO